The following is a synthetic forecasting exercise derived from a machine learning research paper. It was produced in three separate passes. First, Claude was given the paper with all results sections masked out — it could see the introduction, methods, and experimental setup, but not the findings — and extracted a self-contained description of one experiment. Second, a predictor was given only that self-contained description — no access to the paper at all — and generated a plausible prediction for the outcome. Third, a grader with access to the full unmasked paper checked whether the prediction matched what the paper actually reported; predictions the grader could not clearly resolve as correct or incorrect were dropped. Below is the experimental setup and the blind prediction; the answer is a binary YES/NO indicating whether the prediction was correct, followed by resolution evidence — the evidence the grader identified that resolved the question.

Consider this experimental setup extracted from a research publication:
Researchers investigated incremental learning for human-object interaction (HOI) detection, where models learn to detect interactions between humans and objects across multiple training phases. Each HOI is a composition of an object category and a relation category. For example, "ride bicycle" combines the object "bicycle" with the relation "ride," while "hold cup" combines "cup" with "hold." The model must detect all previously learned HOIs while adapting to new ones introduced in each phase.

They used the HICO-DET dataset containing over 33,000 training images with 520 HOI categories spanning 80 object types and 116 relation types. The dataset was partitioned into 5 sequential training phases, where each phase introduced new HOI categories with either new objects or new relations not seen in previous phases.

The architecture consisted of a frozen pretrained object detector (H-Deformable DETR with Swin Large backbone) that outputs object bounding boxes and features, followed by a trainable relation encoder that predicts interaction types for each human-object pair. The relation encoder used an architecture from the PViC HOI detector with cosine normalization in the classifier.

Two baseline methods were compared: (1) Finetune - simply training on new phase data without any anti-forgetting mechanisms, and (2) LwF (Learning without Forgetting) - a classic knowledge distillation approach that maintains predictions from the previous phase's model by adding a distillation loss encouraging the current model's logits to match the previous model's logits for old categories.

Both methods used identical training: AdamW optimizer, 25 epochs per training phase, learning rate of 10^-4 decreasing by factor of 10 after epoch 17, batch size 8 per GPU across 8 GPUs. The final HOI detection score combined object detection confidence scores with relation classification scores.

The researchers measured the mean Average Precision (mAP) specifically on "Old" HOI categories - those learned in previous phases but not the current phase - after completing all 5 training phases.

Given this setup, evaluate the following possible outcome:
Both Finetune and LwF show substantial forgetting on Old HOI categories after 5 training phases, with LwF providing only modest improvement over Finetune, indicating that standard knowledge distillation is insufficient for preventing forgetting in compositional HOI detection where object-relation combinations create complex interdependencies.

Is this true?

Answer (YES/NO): NO